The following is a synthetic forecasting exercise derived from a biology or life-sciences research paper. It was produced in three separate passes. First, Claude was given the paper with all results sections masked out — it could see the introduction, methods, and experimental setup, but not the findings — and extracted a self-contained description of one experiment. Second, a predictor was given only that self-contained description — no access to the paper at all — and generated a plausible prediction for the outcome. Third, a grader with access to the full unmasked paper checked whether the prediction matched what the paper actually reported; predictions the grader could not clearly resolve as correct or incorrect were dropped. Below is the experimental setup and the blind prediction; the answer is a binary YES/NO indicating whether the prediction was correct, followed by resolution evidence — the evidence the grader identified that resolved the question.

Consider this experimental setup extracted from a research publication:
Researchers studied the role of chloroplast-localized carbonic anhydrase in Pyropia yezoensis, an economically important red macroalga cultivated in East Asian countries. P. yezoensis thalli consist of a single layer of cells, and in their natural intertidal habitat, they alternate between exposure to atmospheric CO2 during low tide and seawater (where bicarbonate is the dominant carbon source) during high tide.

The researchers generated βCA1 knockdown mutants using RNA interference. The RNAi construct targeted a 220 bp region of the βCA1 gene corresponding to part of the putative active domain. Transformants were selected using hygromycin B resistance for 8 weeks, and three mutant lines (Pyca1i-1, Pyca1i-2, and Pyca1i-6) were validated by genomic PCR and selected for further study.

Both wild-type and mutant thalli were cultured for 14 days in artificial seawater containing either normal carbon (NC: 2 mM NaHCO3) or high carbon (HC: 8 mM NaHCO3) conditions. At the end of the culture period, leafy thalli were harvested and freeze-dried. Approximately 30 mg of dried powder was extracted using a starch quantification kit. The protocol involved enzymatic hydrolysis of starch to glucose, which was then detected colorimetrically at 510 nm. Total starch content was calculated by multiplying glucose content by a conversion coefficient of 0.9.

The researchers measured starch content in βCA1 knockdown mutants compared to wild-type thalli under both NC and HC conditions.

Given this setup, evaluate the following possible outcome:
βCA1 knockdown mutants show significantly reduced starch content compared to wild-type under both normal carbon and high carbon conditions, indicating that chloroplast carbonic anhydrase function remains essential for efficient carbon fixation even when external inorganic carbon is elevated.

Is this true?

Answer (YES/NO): NO